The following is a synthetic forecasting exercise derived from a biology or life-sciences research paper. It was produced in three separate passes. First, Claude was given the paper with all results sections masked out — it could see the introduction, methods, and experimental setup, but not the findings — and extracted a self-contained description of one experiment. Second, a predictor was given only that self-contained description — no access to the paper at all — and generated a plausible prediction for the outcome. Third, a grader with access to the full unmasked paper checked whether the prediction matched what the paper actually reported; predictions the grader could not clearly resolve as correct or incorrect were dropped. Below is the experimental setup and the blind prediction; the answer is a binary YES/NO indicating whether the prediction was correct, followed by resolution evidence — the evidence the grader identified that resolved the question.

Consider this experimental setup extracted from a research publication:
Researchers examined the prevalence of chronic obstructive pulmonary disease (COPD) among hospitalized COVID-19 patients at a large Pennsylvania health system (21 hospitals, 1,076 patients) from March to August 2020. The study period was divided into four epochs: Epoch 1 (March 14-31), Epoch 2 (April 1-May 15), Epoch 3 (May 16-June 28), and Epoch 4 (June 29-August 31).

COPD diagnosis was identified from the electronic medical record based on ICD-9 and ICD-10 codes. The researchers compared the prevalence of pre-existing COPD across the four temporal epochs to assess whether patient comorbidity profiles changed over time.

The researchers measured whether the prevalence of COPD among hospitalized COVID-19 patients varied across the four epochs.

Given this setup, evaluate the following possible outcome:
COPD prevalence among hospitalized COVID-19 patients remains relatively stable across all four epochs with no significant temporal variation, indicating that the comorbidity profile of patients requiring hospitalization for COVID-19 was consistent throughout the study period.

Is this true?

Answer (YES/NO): NO